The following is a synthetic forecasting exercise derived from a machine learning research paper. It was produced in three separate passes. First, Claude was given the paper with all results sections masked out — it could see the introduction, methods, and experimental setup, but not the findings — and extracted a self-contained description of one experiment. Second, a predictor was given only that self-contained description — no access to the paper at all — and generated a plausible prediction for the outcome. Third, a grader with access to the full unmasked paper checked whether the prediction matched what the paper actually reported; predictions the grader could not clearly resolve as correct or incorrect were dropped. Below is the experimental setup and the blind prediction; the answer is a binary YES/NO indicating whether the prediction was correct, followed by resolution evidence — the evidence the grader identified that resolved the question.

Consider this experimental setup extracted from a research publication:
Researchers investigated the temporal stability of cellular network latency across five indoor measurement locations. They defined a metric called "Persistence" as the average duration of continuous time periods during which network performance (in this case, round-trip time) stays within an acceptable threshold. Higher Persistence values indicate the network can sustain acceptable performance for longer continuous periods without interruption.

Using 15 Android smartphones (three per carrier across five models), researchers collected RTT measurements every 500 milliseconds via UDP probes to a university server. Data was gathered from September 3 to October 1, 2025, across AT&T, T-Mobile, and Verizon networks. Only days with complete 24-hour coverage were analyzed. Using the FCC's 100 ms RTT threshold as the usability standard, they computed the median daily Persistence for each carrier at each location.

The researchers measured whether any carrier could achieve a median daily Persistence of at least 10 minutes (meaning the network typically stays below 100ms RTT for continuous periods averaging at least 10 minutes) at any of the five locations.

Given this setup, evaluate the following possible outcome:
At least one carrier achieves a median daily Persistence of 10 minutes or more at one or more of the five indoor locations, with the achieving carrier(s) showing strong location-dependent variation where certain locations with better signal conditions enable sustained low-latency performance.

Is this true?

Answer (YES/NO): NO